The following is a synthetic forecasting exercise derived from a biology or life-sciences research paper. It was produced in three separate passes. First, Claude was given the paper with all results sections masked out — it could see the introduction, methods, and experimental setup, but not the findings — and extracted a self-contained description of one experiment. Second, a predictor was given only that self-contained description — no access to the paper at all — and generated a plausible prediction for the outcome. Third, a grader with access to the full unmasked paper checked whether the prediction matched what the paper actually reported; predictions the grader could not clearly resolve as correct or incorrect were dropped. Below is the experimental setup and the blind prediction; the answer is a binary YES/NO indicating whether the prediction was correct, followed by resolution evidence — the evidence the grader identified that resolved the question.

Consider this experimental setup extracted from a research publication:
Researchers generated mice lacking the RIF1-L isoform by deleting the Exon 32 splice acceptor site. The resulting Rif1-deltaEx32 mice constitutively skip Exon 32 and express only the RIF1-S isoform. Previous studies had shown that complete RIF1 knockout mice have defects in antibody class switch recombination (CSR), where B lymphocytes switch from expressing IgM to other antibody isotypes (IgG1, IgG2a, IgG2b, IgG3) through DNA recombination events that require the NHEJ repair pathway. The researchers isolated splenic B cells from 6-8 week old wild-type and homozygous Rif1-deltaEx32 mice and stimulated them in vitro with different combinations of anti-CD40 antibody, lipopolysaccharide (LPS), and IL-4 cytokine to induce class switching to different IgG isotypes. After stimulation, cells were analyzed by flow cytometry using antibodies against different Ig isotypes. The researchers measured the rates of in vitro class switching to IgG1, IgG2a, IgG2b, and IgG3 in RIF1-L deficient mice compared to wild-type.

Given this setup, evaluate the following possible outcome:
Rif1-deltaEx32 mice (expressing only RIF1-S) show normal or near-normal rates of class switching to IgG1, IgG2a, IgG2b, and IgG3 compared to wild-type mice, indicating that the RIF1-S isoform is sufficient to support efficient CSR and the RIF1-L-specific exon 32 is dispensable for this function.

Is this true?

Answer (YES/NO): YES